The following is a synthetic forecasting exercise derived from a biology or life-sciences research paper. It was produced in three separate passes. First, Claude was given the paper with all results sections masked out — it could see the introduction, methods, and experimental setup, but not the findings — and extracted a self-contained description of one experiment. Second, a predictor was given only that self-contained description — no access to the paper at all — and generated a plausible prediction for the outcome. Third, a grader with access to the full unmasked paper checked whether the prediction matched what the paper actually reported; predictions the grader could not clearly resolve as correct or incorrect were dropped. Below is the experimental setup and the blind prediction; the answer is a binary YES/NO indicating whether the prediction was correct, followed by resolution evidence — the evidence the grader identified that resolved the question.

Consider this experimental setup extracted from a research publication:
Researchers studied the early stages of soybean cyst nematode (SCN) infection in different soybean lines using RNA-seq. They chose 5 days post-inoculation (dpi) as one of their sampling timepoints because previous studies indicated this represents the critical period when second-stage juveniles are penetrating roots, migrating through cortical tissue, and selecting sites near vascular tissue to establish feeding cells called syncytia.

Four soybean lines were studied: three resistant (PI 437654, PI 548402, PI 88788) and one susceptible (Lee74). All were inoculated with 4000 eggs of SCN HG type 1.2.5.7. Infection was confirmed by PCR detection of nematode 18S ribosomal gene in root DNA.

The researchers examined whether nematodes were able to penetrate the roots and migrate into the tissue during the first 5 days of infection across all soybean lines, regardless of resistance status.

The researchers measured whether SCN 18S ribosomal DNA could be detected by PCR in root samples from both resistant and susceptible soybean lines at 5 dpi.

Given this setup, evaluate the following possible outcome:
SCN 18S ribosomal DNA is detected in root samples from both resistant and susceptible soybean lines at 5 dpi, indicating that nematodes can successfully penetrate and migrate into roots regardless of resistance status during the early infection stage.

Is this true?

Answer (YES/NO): YES